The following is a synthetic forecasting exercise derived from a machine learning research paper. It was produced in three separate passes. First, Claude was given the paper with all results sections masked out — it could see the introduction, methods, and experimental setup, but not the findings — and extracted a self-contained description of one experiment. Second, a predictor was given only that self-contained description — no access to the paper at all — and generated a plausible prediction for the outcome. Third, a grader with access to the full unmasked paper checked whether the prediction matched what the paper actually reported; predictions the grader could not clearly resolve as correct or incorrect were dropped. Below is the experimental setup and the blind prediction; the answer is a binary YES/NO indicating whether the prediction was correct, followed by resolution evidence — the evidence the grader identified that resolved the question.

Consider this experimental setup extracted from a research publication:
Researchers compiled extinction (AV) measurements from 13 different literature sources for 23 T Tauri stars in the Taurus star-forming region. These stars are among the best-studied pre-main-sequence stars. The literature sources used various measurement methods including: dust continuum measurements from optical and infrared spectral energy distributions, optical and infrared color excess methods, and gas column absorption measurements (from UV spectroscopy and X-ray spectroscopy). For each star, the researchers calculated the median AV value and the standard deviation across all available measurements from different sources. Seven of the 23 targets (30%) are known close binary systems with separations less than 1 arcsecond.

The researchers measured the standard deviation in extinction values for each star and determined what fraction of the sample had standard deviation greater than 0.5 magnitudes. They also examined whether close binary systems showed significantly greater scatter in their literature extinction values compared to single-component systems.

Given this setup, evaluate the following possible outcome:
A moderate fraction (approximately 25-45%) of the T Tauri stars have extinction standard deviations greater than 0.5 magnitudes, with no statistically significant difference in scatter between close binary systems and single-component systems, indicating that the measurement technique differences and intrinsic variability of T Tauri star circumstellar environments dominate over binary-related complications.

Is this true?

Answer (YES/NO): NO